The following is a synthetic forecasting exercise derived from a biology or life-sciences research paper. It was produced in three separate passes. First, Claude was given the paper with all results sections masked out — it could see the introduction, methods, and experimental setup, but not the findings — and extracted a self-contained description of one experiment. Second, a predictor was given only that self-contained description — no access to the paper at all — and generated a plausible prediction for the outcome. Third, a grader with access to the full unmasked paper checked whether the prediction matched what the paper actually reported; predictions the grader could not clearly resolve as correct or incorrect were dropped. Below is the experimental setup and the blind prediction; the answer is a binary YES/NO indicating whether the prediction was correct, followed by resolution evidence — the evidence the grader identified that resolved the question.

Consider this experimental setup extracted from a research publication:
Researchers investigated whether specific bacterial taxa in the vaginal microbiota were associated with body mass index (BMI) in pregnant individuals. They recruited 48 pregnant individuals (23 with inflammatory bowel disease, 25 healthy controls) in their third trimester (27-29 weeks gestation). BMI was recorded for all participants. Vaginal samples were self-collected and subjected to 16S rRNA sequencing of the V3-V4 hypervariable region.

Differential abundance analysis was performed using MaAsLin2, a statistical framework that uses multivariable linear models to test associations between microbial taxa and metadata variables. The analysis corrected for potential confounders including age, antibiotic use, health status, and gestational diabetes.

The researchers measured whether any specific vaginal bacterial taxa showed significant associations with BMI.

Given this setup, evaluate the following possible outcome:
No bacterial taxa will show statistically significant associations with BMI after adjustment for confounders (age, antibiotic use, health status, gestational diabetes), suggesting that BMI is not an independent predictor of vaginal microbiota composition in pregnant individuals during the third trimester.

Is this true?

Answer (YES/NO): NO